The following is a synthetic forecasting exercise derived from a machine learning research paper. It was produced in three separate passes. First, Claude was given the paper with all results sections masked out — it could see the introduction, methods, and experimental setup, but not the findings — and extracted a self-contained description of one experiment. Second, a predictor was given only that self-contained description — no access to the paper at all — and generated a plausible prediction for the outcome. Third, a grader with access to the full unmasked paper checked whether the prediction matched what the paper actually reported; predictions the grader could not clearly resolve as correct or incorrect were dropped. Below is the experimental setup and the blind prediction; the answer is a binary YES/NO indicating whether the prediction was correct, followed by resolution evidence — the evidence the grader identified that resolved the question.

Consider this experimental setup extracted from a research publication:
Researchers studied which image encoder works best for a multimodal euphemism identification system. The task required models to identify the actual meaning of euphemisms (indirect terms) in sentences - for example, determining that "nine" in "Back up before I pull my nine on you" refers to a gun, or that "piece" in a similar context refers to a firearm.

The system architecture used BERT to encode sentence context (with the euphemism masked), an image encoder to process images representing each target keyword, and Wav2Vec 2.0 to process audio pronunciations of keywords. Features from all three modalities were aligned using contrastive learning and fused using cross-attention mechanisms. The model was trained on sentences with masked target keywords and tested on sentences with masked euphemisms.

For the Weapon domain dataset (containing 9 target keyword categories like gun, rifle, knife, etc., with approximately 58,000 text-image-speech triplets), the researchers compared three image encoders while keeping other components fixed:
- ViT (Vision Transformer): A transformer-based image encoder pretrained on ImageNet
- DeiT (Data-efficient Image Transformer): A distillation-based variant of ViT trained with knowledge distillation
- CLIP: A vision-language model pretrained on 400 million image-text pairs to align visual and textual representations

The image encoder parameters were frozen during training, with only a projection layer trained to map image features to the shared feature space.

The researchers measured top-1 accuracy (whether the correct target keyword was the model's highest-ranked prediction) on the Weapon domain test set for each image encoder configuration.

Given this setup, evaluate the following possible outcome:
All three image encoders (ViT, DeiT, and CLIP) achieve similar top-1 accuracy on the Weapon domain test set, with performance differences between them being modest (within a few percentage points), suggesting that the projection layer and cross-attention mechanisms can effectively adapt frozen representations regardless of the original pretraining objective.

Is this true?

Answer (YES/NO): NO